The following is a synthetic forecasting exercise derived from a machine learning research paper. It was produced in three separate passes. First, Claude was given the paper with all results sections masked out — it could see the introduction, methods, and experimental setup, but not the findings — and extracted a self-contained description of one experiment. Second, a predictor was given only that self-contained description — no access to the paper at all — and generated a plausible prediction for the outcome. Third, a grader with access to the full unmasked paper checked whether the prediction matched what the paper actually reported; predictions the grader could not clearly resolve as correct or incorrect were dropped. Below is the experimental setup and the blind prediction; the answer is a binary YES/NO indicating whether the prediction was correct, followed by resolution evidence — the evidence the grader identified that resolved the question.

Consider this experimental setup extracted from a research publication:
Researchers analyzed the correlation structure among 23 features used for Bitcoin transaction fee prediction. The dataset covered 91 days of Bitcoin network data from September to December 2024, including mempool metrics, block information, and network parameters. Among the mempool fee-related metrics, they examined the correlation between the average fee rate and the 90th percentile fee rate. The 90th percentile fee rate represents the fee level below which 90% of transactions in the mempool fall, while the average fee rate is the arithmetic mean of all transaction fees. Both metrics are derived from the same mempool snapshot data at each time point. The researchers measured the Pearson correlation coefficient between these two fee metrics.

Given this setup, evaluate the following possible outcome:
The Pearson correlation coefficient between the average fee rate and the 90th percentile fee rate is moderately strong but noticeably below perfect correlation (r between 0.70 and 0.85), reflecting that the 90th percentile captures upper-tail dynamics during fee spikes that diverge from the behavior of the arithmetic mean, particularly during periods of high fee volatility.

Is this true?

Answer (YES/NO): NO